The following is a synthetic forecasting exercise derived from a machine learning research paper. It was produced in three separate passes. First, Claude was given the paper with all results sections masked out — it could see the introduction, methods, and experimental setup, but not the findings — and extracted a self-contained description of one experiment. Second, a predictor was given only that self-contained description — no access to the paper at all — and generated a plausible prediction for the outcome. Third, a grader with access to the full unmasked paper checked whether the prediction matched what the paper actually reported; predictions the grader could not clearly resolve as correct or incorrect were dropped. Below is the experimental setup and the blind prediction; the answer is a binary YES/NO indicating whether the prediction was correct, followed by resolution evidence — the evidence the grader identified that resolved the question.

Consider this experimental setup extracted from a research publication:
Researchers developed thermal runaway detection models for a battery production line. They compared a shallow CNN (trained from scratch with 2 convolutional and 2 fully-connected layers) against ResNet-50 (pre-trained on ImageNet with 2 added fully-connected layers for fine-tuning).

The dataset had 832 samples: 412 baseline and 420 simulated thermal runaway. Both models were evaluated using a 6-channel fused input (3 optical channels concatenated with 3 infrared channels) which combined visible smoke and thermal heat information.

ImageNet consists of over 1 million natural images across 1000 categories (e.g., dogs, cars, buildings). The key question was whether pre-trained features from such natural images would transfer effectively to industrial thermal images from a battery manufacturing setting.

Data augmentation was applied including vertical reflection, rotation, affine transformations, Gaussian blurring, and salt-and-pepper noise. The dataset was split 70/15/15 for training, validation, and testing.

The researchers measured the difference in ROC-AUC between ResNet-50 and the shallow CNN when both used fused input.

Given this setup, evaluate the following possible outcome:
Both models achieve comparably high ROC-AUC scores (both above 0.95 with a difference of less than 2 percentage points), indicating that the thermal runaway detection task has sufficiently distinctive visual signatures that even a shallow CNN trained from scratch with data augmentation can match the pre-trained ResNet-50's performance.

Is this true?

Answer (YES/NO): YES